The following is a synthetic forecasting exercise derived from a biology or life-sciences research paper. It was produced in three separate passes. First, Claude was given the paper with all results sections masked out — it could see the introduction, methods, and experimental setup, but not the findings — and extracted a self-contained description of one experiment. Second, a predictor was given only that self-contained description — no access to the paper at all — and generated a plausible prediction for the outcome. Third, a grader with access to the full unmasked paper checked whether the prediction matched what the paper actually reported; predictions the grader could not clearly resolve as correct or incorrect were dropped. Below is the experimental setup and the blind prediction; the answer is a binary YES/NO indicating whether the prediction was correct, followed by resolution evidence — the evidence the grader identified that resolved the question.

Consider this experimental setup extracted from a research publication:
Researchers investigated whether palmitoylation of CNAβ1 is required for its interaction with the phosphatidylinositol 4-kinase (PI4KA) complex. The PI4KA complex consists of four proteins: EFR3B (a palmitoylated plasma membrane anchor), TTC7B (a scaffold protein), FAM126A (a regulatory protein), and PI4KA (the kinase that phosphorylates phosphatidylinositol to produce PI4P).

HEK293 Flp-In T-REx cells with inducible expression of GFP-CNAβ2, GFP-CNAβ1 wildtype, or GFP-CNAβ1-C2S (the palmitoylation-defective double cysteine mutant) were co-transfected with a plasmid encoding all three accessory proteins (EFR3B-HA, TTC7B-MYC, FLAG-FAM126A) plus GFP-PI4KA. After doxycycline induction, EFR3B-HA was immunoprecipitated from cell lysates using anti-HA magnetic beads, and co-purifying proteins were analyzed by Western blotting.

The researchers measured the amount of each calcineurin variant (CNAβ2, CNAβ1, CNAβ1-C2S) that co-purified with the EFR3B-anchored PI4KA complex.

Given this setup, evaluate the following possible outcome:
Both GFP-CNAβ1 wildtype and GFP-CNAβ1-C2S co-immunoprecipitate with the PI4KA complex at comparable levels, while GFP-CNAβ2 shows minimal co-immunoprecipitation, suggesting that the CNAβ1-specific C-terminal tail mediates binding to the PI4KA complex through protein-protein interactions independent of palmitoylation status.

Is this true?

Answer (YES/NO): NO